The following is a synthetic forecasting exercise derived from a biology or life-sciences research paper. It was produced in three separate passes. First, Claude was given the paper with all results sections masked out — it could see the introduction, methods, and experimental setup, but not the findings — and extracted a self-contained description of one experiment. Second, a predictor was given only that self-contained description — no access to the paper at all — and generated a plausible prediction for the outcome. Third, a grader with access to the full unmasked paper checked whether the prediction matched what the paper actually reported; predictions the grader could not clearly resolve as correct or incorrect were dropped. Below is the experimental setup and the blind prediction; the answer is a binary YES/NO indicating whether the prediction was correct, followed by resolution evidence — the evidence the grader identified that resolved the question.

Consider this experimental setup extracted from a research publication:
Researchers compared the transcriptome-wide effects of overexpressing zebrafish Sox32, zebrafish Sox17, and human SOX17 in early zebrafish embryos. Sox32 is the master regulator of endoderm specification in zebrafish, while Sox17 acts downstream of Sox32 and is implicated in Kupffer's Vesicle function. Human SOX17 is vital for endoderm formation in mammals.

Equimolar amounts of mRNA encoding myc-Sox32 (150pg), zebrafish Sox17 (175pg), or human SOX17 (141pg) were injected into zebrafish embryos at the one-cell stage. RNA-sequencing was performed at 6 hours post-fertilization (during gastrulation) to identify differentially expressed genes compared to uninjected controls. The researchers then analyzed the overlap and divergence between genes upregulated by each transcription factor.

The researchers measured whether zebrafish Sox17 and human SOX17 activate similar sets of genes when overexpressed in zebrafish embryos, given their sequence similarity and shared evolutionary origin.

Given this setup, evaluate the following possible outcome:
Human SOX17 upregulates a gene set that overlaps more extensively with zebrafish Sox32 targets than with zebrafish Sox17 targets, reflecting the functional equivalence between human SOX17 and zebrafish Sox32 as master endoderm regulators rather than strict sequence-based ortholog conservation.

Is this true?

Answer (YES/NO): NO